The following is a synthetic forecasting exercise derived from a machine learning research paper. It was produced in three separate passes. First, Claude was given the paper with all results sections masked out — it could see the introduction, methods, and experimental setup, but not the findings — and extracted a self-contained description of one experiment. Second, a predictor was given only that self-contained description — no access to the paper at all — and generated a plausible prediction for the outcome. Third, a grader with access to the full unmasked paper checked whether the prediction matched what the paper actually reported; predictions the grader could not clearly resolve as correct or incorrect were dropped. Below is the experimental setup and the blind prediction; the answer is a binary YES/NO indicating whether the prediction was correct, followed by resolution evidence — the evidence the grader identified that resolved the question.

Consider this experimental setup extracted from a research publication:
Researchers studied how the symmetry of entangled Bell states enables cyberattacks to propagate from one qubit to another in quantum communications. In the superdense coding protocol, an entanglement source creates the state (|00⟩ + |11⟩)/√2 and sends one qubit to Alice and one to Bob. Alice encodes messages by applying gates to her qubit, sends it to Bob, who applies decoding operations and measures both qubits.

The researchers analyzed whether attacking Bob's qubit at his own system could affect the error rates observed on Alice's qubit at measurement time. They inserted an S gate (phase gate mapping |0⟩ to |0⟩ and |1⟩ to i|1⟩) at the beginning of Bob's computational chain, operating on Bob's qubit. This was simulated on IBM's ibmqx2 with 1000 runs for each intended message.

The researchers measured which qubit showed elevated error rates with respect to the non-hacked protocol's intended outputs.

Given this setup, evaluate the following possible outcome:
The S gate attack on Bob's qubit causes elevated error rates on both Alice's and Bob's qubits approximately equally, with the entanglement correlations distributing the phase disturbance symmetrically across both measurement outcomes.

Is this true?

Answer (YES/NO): NO